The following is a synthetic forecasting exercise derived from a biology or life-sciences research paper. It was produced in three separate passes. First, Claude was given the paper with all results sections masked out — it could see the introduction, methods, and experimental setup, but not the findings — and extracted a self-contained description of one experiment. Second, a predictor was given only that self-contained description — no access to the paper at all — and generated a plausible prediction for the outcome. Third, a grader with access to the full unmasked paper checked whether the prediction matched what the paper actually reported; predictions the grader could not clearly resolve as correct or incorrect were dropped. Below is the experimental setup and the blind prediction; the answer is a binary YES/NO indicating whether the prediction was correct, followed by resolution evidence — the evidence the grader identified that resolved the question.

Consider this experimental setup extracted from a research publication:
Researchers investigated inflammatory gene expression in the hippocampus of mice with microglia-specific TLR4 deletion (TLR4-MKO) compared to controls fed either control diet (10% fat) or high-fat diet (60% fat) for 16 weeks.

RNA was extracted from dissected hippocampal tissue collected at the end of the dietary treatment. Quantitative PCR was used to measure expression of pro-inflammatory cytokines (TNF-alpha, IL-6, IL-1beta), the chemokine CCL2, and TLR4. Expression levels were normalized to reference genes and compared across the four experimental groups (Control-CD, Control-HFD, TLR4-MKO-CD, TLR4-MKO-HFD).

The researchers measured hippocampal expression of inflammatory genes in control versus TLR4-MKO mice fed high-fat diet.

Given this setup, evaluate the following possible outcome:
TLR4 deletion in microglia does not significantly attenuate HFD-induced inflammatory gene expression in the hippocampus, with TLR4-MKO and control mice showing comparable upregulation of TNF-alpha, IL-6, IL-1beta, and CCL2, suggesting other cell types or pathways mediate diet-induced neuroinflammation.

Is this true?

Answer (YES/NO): NO